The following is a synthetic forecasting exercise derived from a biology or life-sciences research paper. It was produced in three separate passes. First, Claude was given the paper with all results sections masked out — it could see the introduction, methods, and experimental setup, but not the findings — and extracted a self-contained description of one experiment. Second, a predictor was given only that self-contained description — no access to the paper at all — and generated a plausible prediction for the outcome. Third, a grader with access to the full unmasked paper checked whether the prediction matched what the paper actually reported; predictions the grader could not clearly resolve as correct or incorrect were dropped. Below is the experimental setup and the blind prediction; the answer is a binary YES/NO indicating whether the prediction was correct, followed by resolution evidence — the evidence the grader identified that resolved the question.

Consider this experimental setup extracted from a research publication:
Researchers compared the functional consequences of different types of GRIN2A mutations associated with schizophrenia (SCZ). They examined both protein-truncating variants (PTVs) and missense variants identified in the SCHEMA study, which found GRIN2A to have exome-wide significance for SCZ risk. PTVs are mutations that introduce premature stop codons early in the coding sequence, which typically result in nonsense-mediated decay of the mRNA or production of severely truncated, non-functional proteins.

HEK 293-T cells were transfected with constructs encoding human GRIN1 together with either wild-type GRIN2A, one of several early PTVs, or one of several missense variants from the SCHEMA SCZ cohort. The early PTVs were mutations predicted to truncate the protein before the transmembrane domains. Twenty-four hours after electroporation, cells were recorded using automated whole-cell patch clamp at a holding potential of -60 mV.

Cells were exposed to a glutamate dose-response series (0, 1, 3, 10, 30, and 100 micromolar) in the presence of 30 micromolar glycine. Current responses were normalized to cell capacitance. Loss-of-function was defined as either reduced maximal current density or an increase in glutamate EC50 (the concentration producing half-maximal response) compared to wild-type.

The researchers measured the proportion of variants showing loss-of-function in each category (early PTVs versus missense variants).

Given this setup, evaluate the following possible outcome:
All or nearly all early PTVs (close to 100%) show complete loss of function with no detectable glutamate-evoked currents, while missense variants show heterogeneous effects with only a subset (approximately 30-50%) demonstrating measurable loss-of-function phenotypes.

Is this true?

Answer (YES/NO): NO